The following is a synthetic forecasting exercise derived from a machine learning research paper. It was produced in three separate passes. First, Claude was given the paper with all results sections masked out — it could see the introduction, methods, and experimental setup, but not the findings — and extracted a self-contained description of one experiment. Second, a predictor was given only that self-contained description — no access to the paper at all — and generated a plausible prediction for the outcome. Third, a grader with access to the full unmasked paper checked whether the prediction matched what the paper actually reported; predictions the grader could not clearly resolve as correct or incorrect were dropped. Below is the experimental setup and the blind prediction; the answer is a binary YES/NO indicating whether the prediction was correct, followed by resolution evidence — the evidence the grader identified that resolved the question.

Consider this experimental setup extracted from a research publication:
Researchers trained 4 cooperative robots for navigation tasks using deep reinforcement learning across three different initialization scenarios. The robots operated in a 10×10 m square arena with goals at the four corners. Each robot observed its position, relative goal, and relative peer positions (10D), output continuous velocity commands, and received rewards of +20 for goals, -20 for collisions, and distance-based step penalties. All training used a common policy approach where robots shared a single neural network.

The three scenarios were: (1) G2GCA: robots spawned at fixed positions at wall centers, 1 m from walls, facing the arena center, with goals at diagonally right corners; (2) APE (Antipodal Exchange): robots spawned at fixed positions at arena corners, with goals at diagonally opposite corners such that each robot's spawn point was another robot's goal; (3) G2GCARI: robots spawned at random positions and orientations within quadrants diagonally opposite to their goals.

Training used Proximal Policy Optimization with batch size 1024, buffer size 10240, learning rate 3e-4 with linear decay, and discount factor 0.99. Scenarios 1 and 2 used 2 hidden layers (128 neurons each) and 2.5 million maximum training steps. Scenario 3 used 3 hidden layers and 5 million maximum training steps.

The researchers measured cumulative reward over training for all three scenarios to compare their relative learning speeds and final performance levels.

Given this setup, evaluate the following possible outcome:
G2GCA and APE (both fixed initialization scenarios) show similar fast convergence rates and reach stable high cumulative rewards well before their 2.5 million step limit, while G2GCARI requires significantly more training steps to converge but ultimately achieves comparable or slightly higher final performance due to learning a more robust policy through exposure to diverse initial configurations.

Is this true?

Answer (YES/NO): NO